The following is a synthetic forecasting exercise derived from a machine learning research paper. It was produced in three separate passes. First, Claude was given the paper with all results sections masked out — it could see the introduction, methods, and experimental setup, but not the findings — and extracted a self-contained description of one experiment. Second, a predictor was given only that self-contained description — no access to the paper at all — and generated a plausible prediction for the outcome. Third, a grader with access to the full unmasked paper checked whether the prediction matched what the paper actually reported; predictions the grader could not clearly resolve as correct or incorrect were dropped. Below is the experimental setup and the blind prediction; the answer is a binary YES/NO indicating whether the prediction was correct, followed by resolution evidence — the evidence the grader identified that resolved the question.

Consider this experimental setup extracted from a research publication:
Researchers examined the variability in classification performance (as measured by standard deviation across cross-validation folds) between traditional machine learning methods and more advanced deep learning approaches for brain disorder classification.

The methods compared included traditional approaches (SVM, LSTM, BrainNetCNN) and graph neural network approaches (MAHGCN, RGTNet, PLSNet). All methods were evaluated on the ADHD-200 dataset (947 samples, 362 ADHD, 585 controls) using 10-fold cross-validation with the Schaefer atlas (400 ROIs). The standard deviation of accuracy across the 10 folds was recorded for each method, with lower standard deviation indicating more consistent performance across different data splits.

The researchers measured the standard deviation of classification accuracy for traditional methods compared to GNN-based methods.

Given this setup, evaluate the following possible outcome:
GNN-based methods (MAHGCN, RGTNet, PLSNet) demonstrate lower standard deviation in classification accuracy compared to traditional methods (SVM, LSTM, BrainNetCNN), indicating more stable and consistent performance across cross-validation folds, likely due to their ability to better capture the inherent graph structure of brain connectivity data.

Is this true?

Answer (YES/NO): NO